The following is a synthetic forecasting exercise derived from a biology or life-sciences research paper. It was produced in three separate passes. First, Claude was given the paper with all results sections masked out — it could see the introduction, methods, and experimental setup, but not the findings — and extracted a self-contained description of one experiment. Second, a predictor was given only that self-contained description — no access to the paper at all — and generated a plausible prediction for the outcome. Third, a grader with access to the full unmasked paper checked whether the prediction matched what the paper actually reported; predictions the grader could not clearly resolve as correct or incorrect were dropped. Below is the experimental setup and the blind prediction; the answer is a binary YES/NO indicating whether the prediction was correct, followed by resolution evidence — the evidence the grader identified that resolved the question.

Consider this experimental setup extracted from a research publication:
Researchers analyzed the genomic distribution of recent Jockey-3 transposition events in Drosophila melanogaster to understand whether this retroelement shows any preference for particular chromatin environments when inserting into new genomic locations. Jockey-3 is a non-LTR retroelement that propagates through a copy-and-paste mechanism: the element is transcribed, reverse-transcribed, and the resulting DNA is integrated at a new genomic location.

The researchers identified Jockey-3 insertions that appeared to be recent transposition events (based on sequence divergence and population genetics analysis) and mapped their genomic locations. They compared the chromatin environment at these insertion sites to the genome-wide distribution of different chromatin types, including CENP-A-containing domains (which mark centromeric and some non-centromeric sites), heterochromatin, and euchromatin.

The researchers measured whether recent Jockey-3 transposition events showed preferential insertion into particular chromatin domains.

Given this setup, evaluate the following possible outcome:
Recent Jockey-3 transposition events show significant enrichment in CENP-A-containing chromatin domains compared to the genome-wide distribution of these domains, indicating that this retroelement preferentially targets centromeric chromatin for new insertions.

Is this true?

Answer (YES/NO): YES